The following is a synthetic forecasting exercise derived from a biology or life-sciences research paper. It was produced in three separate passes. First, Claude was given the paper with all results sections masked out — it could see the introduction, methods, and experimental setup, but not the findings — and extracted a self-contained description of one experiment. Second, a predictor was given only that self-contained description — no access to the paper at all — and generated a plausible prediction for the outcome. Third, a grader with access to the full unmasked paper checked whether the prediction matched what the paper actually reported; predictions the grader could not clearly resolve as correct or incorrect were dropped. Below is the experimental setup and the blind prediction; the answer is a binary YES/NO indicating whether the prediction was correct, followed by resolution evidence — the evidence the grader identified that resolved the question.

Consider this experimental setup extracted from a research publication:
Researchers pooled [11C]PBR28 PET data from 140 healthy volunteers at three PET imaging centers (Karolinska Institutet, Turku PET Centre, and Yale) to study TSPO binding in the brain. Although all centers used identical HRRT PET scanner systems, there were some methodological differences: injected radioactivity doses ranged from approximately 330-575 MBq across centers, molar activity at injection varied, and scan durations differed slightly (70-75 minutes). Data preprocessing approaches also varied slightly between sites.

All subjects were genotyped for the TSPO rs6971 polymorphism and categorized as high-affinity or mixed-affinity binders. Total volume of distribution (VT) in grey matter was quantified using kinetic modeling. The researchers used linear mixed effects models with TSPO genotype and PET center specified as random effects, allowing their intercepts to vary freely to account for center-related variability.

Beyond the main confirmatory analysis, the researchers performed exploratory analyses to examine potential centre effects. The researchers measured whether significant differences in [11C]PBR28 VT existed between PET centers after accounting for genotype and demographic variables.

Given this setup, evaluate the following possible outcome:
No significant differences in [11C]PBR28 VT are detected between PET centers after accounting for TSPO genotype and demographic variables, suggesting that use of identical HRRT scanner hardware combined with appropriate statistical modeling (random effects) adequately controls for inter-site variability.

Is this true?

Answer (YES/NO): NO